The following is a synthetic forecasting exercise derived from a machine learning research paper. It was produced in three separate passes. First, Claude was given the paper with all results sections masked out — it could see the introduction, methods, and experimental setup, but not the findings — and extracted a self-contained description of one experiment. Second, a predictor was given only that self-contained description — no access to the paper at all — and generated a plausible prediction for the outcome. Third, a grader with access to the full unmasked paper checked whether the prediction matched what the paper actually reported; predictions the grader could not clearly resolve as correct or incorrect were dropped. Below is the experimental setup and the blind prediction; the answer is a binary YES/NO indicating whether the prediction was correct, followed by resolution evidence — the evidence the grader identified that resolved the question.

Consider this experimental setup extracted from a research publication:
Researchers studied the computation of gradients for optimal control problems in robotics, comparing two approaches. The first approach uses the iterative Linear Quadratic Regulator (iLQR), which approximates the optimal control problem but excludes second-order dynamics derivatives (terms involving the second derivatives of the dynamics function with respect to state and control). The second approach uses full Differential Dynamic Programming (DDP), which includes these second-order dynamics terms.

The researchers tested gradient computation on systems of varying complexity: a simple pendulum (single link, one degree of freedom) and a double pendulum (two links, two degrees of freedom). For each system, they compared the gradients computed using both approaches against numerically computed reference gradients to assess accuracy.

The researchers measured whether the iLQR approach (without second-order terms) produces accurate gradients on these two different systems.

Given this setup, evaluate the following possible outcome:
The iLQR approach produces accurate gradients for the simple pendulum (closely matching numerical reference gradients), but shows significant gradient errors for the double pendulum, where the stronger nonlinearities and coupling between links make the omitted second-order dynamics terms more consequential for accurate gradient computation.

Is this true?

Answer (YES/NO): NO